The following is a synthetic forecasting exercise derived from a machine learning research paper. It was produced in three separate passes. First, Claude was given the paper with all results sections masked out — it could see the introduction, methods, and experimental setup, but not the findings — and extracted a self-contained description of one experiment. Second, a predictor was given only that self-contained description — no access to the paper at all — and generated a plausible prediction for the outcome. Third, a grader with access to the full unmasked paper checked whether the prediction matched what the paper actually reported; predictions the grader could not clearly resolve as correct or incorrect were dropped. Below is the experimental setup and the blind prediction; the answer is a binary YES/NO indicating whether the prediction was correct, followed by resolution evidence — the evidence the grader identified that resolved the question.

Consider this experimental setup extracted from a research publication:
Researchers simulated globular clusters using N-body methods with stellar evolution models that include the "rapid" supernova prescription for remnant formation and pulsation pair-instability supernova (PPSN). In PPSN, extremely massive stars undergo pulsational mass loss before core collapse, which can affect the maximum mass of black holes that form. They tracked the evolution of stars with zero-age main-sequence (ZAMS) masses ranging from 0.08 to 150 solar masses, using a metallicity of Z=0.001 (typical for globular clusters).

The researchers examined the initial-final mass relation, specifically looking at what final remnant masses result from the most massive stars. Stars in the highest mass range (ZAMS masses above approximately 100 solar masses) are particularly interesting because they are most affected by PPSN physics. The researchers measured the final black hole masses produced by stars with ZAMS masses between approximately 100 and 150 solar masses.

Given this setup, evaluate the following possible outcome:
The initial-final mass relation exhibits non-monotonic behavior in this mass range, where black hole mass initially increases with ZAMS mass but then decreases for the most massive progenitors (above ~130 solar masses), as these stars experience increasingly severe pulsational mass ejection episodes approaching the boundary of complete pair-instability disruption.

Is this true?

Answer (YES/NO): NO